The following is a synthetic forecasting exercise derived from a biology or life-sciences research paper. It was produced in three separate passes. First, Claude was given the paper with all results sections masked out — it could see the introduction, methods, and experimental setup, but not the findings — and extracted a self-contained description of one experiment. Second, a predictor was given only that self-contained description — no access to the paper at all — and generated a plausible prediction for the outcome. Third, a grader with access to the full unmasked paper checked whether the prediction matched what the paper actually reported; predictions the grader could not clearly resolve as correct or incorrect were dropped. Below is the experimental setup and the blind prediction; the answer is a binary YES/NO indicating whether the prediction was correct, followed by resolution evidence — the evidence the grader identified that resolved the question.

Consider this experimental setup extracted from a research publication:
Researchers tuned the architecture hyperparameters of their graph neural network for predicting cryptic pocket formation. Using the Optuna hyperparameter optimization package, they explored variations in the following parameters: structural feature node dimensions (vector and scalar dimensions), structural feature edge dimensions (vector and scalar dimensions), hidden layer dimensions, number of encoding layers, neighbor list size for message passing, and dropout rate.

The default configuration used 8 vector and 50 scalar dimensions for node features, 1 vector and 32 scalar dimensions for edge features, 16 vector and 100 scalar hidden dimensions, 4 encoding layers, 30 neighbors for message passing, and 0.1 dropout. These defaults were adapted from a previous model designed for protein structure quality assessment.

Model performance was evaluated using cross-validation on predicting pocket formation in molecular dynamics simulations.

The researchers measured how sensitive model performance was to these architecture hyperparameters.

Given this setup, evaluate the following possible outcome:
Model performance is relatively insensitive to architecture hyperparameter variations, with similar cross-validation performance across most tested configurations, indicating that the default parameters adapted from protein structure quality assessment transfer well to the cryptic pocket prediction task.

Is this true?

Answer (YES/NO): YES